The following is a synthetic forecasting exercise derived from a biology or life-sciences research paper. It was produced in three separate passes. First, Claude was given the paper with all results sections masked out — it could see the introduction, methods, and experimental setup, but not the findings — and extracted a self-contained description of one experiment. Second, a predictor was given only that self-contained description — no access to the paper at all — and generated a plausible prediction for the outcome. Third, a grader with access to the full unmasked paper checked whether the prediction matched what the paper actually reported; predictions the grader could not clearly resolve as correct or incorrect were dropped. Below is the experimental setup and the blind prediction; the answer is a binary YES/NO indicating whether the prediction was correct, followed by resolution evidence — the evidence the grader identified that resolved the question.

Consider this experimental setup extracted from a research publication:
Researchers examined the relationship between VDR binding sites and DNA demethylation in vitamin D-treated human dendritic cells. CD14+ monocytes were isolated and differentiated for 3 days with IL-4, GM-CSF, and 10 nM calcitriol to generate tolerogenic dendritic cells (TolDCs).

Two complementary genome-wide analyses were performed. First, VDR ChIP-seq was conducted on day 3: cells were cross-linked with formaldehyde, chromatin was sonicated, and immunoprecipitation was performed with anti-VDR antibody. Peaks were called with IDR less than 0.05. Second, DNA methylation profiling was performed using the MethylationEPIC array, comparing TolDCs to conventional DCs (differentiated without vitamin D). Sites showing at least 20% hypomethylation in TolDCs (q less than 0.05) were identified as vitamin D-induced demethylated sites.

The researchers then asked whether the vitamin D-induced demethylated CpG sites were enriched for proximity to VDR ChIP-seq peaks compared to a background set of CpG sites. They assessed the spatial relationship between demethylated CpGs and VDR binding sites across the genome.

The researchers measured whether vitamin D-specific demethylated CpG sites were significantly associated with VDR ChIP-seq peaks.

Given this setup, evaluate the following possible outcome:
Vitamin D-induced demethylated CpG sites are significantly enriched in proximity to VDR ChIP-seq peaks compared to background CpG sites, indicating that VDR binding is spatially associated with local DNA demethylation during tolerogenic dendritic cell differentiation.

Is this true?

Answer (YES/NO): YES